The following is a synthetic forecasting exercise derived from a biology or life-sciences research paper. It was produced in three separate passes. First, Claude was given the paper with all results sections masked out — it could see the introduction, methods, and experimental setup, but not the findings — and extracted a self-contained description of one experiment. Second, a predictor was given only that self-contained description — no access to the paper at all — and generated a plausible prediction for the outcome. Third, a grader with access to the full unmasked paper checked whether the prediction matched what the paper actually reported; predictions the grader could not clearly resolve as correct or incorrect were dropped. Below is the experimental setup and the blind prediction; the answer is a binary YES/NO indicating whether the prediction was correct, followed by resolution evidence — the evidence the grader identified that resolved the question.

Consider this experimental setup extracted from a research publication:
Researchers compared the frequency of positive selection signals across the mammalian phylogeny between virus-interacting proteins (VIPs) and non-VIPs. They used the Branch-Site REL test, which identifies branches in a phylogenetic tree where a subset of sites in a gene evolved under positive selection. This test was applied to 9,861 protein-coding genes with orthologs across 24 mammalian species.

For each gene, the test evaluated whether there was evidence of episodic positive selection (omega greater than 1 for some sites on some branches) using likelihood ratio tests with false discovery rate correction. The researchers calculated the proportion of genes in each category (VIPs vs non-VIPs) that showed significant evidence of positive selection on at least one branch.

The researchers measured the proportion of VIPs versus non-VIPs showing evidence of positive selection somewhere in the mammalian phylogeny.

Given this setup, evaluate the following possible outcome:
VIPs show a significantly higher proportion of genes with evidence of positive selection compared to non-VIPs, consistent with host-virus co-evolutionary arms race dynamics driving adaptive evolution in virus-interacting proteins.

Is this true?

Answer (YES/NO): YES